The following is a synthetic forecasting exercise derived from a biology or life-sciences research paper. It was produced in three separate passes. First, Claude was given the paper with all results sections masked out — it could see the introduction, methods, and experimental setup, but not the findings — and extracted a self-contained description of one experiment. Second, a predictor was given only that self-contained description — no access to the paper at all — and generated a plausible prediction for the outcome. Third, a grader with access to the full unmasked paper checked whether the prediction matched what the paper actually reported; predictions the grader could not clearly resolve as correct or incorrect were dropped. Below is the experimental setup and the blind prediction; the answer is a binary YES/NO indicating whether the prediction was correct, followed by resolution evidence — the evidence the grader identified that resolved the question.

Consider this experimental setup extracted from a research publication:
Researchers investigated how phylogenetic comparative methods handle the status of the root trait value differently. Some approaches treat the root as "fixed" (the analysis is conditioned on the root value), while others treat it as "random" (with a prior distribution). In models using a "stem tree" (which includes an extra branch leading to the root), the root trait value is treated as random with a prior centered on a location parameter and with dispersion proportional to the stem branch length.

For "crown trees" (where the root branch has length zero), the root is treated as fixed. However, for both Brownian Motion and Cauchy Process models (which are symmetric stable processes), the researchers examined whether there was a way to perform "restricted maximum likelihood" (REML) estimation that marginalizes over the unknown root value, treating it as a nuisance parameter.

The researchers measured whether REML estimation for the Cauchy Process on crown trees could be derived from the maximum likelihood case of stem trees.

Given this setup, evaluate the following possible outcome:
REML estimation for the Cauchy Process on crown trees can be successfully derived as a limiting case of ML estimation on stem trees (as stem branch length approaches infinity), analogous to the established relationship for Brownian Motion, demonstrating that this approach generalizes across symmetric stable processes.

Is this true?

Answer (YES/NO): NO